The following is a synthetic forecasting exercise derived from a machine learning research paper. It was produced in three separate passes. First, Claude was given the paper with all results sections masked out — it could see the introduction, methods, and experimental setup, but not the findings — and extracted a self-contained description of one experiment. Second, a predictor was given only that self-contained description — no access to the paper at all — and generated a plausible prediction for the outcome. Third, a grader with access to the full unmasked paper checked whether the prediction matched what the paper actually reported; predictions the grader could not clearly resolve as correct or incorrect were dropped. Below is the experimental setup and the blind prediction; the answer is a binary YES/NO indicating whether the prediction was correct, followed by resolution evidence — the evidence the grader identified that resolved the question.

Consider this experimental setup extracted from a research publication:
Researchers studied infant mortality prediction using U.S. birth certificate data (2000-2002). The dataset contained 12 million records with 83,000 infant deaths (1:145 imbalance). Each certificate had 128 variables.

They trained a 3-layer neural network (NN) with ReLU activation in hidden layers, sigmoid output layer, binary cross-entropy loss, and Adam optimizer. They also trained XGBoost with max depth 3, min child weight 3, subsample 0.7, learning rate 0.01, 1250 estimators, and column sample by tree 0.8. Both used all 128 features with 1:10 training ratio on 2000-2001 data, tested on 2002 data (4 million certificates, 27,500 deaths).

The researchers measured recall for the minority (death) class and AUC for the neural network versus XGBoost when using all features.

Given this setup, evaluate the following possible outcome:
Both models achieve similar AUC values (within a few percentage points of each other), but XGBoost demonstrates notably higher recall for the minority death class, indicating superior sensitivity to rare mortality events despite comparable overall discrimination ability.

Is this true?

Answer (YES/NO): NO